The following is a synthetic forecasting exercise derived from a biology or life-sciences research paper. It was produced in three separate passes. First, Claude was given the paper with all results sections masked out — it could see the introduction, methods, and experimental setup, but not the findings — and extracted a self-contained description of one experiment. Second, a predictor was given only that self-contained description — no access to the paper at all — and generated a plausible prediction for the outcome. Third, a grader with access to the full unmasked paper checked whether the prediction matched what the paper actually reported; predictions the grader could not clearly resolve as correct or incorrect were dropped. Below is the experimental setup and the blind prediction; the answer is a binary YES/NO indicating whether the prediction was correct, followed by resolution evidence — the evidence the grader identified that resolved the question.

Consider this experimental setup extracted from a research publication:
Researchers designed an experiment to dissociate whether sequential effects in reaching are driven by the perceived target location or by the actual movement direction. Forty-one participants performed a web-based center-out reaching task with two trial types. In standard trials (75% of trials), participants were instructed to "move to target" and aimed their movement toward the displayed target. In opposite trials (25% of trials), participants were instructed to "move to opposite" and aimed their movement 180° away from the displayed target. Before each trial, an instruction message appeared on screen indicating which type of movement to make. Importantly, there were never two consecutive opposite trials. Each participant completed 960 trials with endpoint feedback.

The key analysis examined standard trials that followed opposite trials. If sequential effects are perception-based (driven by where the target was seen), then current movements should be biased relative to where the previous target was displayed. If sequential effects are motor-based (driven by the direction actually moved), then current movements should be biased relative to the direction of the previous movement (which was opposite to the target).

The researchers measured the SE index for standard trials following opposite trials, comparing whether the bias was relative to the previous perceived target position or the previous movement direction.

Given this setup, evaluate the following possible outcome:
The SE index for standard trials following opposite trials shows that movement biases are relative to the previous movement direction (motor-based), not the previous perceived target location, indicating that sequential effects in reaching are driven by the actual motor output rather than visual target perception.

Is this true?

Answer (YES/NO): YES